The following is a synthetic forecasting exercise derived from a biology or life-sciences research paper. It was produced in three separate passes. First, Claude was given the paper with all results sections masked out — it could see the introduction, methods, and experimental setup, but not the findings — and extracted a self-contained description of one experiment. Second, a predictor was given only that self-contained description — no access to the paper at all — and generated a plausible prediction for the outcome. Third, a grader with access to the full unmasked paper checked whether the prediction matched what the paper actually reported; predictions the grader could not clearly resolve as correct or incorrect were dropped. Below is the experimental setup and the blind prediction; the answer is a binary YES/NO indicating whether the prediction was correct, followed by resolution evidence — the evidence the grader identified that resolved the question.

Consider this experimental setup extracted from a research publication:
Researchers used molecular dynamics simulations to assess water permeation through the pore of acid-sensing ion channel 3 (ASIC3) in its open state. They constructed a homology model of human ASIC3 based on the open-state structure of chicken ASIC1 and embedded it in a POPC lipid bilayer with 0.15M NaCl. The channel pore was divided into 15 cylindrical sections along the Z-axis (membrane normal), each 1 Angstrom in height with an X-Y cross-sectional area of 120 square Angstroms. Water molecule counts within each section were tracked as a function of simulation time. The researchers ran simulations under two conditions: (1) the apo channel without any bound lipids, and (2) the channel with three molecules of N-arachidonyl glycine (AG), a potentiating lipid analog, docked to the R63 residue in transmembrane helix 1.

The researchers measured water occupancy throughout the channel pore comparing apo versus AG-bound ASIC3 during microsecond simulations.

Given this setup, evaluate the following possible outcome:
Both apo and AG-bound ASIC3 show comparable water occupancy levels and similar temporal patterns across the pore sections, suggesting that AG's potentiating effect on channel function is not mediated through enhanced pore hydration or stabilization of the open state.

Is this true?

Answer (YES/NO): NO